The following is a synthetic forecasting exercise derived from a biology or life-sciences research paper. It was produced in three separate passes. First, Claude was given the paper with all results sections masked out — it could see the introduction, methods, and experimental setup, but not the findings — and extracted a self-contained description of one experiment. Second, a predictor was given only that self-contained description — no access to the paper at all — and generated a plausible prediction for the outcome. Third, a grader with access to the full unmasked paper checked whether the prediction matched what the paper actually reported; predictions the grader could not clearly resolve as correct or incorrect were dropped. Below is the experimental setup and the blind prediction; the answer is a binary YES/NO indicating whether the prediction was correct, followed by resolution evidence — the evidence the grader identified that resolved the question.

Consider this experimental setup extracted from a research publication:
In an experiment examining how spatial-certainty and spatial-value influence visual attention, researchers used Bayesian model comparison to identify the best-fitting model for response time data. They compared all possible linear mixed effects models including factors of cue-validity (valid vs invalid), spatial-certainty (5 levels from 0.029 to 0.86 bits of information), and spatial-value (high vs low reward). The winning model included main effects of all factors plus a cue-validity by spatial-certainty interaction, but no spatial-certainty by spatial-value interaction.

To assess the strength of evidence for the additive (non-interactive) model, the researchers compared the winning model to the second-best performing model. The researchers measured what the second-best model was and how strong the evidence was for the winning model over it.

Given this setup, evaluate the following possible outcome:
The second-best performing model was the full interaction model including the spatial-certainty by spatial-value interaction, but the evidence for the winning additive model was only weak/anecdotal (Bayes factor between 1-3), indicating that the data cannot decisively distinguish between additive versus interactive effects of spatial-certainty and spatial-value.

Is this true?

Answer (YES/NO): NO